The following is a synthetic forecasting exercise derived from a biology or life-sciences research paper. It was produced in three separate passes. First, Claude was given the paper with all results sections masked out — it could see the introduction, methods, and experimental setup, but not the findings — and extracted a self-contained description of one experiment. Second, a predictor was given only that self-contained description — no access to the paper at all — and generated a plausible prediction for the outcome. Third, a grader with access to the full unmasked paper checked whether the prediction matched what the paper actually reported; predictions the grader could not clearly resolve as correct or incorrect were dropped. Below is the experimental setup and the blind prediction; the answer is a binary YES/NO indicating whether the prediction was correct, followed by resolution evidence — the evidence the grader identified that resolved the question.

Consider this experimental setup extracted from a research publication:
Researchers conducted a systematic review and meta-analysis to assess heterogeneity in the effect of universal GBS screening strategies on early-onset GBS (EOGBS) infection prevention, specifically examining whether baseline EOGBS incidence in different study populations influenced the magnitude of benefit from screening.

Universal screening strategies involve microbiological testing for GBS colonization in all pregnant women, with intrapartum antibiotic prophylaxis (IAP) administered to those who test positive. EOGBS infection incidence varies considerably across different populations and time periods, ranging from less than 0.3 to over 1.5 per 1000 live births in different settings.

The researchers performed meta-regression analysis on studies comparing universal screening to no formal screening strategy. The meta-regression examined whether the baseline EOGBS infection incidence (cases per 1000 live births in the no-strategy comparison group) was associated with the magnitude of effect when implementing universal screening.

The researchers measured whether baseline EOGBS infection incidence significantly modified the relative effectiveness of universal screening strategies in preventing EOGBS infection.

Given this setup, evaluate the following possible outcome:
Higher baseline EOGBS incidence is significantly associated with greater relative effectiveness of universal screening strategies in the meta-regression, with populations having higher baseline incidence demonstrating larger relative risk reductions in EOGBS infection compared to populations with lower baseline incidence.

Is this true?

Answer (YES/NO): YES